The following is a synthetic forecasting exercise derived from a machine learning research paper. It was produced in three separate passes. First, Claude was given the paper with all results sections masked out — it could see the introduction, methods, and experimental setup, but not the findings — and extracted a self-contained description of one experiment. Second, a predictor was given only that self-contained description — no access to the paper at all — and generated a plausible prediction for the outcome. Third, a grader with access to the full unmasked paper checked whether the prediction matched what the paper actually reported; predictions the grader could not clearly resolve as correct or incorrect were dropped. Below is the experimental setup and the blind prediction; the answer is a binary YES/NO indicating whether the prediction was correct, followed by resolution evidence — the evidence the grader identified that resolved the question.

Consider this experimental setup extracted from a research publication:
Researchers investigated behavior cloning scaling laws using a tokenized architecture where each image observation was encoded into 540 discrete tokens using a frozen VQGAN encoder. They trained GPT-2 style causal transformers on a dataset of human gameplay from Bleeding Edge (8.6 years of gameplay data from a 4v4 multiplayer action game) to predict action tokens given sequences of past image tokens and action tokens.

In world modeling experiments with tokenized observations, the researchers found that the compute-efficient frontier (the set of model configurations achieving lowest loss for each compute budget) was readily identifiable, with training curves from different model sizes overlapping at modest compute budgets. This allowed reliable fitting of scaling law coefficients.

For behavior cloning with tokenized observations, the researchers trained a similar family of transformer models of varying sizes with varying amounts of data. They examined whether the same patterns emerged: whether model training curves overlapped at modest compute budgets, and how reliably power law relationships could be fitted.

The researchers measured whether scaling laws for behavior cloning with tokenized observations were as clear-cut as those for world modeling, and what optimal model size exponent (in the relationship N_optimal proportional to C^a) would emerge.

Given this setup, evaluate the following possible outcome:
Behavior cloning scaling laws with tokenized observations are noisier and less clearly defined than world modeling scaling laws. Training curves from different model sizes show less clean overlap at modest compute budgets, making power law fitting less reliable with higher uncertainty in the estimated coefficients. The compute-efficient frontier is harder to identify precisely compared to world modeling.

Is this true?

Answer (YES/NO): YES